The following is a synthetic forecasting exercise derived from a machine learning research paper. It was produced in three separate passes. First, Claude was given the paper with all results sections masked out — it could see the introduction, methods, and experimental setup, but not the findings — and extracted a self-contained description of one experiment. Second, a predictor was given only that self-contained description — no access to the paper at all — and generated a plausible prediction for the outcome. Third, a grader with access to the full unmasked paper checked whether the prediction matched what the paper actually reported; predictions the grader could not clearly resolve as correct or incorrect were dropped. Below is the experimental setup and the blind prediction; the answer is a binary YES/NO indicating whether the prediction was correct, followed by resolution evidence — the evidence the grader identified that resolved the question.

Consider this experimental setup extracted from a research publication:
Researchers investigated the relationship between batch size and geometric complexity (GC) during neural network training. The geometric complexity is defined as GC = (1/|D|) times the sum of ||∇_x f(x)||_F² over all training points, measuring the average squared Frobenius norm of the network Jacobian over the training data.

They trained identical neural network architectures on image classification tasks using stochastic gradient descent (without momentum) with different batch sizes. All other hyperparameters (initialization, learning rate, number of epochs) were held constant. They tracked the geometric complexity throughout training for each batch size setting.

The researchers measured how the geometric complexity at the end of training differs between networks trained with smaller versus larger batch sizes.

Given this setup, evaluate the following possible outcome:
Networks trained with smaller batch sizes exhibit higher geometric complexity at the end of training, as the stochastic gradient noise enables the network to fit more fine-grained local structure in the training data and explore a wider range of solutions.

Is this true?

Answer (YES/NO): NO